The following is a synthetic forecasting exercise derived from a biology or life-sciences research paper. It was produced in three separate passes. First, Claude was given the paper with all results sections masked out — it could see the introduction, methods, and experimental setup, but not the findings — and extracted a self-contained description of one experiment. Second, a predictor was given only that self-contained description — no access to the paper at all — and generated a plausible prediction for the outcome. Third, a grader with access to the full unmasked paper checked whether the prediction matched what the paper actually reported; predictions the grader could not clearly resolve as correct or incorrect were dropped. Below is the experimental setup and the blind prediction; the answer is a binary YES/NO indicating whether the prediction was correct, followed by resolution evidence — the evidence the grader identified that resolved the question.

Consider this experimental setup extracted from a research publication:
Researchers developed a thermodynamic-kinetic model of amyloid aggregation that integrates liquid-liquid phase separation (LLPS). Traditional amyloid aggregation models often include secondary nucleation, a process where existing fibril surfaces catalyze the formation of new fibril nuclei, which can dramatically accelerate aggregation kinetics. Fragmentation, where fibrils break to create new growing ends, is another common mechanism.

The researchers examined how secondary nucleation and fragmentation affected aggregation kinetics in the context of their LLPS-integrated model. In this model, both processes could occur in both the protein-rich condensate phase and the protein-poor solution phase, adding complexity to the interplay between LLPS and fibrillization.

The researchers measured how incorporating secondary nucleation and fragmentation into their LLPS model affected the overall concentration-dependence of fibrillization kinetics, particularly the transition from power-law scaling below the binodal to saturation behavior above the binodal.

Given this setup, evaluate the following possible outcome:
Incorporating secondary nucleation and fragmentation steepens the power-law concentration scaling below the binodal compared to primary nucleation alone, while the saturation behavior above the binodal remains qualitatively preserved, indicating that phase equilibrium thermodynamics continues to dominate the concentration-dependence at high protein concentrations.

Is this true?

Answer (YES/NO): NO